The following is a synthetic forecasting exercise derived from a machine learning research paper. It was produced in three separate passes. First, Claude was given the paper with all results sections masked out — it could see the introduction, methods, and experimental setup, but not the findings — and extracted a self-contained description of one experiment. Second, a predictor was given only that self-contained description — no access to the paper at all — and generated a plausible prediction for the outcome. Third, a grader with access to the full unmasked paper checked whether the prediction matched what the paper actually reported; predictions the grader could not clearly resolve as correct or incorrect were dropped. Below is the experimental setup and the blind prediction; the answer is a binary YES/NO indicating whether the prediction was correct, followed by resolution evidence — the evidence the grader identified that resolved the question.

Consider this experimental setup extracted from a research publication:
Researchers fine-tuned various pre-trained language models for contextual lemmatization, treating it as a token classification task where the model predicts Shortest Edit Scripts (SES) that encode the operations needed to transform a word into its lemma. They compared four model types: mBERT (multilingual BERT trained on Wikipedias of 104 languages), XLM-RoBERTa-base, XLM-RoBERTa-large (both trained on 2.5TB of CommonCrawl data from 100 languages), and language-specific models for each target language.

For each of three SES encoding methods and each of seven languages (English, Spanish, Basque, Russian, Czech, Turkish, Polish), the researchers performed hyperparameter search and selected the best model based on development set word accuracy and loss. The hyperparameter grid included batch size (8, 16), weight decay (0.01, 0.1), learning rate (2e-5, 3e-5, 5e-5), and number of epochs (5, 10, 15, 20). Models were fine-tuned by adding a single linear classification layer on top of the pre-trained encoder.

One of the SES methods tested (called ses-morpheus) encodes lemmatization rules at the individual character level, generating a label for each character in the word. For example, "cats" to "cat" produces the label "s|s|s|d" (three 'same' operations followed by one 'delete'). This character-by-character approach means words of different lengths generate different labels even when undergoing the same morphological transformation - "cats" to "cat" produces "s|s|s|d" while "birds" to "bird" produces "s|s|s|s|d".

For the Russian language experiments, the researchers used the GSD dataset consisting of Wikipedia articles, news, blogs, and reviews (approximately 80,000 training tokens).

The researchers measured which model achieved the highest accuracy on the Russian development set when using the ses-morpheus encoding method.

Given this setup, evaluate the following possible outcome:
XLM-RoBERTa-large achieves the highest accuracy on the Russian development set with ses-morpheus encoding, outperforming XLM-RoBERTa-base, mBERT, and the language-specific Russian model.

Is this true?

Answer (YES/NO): NO